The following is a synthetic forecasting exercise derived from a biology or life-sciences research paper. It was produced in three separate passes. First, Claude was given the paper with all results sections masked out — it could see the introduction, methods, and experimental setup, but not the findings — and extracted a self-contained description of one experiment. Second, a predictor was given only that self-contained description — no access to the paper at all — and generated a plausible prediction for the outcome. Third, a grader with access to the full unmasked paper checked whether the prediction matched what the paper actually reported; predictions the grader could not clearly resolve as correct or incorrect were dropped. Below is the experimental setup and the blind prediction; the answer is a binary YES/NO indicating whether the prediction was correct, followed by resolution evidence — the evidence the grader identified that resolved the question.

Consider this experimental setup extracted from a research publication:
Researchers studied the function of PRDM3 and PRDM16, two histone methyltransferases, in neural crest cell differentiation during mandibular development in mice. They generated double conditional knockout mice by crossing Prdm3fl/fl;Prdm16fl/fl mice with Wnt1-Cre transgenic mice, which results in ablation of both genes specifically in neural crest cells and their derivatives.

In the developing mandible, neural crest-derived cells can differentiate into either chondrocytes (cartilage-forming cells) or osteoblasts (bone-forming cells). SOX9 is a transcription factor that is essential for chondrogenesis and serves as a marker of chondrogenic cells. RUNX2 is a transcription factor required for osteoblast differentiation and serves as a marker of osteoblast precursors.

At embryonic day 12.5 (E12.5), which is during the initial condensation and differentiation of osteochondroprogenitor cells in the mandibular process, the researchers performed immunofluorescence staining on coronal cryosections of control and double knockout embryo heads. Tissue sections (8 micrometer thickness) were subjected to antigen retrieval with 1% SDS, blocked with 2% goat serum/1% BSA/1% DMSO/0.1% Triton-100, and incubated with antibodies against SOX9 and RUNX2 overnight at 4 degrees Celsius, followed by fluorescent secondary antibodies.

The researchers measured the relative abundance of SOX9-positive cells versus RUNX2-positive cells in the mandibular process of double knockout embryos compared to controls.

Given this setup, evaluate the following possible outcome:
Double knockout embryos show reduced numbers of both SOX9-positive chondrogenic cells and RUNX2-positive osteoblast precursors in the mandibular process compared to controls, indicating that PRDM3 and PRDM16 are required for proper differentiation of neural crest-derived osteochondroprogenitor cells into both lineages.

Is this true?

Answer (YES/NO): NO